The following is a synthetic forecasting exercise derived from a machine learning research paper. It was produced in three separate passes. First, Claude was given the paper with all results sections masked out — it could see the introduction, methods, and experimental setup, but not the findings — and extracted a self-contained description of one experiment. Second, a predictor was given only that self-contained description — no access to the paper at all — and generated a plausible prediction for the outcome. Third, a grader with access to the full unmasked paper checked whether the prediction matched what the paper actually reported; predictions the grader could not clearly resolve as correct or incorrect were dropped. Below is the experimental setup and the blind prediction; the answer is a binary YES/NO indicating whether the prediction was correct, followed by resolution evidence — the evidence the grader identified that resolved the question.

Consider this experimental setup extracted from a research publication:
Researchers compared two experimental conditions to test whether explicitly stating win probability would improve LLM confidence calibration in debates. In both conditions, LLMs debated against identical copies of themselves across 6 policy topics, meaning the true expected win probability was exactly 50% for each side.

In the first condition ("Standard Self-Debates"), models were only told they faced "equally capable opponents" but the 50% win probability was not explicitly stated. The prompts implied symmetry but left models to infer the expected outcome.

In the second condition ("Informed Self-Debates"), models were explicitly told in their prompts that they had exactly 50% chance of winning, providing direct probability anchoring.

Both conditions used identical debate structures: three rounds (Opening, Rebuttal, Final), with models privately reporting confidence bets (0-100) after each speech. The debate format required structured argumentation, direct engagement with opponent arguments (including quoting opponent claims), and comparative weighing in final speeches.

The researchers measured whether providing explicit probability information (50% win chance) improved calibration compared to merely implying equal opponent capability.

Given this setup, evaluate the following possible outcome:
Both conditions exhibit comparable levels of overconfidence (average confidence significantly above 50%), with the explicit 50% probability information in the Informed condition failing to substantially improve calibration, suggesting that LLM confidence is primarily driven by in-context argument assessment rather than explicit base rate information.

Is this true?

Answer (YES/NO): NO